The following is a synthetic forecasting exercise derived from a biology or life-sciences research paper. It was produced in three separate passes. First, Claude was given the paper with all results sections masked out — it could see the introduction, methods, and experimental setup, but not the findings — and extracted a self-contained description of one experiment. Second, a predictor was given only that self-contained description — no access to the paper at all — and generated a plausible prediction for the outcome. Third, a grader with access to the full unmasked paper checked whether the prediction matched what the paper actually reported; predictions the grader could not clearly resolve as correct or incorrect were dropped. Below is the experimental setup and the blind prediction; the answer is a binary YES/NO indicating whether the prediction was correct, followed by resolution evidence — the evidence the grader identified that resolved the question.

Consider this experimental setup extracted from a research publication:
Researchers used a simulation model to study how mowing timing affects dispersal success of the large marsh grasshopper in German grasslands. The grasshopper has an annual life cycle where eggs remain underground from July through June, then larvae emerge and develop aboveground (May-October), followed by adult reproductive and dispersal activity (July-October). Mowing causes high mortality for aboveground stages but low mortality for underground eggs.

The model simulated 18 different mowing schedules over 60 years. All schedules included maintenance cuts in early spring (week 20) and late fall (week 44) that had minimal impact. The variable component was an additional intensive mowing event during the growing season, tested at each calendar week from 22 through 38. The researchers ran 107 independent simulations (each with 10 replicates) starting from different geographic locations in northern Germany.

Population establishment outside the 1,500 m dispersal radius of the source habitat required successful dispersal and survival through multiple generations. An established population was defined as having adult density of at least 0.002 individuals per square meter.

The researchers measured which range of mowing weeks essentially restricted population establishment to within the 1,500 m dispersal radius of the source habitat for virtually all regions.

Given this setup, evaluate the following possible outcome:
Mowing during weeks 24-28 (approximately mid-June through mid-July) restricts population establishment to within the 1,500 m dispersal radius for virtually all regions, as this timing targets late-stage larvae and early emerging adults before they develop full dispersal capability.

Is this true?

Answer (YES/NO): NO